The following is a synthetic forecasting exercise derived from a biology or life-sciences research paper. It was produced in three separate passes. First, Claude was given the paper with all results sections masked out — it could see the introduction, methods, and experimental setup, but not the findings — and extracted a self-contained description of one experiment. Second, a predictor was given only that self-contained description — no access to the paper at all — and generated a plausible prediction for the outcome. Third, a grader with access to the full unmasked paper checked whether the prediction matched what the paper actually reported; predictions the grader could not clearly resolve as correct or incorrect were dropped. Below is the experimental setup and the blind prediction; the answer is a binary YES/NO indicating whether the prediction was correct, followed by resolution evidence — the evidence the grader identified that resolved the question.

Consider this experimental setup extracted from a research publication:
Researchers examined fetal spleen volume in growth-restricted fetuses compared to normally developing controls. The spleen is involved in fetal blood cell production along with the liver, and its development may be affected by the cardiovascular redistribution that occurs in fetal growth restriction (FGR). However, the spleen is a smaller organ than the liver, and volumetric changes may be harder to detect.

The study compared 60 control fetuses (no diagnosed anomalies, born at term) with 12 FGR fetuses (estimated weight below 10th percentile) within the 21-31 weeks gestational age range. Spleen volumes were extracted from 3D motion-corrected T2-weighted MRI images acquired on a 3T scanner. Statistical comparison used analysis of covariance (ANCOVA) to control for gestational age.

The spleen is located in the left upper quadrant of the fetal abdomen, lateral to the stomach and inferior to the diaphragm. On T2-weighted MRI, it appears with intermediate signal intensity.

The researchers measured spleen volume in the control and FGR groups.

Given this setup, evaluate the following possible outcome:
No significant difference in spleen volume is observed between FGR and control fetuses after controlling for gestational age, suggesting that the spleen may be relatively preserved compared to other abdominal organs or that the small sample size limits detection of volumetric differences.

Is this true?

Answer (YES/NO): YES